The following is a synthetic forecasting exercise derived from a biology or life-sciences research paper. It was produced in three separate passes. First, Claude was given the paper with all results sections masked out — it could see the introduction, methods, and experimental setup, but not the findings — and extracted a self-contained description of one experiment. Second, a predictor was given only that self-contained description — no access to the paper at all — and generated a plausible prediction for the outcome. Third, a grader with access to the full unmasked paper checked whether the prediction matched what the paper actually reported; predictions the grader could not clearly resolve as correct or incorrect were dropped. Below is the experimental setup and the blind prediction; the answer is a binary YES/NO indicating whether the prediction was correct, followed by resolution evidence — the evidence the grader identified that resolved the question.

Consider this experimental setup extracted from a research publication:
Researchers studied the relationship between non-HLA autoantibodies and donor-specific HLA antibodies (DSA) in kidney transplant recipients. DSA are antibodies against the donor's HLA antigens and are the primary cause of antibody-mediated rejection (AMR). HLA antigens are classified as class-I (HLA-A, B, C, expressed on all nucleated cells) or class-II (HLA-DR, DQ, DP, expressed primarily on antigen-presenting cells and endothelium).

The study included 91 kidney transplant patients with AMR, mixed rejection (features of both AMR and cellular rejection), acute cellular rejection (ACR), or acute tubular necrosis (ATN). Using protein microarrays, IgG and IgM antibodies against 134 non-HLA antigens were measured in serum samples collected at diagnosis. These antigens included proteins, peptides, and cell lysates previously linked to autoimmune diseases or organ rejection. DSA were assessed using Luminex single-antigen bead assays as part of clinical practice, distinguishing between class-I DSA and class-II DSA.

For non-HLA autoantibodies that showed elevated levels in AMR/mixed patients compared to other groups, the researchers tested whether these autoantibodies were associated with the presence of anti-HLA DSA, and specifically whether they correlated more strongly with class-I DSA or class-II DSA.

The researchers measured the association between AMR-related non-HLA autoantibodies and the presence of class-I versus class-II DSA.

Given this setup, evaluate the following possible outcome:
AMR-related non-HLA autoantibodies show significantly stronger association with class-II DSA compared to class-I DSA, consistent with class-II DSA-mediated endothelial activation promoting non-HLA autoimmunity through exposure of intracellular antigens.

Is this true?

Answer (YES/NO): YES